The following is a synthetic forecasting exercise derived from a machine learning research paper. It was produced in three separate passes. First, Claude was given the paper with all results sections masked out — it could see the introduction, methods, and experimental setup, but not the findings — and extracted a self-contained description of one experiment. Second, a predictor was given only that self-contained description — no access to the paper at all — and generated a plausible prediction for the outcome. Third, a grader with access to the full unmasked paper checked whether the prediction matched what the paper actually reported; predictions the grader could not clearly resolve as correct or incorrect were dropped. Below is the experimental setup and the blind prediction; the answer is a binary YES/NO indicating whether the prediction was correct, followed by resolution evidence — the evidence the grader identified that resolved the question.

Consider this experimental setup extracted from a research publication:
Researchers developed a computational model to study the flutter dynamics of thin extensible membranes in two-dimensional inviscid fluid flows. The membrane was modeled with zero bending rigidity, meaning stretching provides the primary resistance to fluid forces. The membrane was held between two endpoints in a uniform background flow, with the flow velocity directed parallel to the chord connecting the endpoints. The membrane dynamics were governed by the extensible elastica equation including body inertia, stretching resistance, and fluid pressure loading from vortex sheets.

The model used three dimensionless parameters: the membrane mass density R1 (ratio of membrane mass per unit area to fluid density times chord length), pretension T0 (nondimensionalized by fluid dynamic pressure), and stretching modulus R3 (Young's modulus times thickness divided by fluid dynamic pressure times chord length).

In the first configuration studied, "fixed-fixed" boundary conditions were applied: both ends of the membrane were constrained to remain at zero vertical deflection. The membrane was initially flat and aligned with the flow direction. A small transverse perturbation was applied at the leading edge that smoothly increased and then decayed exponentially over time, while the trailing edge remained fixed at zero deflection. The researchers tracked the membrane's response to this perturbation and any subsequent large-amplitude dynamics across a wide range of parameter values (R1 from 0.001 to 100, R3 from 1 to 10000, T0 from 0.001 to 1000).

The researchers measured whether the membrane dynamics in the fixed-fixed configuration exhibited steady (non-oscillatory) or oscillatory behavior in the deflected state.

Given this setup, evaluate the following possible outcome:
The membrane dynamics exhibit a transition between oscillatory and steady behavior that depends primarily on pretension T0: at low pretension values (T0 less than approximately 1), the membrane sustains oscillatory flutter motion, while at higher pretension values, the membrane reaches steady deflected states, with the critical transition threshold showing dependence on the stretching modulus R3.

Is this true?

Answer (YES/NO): NO